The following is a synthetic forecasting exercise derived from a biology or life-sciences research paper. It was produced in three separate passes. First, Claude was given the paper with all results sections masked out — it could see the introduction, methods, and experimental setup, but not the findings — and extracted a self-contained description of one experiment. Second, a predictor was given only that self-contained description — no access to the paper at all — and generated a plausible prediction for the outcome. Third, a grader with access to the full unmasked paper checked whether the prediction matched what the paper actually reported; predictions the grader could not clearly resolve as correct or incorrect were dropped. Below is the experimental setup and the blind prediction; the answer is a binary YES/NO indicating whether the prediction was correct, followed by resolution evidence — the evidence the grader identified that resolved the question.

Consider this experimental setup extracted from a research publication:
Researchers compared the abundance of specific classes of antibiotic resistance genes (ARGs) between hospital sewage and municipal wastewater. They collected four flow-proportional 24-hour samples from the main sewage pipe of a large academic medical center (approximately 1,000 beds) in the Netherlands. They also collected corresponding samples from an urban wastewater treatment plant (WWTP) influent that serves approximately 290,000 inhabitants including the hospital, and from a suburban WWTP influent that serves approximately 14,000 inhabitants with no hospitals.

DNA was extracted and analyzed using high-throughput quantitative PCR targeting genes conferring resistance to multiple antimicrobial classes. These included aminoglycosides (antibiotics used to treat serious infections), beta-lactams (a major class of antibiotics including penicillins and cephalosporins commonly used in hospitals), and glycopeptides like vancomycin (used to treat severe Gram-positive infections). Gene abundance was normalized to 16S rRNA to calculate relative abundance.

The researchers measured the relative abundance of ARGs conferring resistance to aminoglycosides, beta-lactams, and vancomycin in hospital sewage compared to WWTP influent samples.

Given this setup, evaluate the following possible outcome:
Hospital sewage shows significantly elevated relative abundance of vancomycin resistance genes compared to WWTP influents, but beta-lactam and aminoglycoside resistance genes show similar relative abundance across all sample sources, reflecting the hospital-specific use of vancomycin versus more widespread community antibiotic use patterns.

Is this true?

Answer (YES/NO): NO